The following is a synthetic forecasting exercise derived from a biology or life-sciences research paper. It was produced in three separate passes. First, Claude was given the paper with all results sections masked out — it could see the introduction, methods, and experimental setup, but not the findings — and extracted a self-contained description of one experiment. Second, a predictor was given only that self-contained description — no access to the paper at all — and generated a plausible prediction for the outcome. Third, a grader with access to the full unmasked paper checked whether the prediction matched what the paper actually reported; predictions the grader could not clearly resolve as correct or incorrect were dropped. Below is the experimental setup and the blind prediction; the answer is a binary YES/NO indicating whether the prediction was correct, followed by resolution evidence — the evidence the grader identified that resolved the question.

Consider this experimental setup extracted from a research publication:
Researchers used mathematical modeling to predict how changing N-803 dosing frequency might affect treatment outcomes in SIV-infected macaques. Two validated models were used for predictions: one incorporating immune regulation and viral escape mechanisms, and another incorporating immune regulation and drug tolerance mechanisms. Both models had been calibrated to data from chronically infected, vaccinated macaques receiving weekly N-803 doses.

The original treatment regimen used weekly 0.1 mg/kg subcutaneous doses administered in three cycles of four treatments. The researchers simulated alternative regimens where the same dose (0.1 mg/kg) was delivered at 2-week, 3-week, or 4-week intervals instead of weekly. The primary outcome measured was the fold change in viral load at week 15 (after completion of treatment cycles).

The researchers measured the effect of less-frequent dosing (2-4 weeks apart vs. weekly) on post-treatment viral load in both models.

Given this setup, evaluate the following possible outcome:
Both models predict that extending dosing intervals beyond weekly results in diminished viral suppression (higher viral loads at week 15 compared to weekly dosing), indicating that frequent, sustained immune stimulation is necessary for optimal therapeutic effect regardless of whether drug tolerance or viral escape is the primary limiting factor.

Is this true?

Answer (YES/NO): NO